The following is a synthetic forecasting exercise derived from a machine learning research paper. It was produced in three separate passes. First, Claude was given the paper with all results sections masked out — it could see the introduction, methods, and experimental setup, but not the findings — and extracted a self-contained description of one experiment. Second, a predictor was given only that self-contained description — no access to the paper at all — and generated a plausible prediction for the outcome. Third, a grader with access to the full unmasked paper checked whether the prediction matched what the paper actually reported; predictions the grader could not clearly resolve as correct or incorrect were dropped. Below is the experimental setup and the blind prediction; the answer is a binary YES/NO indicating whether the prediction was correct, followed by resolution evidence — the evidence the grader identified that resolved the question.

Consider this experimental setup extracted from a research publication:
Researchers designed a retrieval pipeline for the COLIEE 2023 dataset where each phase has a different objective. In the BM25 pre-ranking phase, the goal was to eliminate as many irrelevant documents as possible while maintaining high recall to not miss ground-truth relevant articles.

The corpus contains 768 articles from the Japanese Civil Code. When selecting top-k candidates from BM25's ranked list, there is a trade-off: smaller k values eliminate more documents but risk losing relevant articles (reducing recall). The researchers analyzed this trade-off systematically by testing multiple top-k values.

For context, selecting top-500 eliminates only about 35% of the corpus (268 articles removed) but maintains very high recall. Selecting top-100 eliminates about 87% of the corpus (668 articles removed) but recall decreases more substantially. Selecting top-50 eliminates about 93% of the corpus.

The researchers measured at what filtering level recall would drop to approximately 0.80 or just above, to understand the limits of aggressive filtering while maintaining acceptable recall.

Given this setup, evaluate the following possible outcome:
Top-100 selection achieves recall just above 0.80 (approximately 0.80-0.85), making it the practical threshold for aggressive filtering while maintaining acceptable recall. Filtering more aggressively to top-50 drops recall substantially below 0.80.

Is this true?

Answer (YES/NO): NO